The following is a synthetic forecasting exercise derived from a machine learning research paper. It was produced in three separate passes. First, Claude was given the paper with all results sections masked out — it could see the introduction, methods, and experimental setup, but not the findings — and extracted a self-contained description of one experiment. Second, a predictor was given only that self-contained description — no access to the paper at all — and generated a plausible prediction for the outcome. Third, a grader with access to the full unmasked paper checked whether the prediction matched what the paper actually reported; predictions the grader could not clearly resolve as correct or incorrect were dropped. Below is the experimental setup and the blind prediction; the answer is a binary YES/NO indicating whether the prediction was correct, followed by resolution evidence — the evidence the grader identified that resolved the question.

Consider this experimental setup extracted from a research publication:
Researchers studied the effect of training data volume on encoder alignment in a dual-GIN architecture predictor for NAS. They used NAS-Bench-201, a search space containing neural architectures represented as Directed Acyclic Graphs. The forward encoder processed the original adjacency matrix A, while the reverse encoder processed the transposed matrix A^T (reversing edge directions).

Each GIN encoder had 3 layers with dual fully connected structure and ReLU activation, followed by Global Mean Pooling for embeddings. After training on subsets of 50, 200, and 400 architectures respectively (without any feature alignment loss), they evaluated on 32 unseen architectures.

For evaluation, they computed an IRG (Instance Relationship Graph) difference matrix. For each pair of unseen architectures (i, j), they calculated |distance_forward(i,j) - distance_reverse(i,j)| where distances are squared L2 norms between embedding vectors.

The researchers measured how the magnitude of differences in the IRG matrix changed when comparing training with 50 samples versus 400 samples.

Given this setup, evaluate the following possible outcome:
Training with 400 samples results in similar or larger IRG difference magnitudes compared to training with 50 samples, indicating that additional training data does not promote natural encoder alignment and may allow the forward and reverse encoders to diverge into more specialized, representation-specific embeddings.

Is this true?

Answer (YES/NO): NO